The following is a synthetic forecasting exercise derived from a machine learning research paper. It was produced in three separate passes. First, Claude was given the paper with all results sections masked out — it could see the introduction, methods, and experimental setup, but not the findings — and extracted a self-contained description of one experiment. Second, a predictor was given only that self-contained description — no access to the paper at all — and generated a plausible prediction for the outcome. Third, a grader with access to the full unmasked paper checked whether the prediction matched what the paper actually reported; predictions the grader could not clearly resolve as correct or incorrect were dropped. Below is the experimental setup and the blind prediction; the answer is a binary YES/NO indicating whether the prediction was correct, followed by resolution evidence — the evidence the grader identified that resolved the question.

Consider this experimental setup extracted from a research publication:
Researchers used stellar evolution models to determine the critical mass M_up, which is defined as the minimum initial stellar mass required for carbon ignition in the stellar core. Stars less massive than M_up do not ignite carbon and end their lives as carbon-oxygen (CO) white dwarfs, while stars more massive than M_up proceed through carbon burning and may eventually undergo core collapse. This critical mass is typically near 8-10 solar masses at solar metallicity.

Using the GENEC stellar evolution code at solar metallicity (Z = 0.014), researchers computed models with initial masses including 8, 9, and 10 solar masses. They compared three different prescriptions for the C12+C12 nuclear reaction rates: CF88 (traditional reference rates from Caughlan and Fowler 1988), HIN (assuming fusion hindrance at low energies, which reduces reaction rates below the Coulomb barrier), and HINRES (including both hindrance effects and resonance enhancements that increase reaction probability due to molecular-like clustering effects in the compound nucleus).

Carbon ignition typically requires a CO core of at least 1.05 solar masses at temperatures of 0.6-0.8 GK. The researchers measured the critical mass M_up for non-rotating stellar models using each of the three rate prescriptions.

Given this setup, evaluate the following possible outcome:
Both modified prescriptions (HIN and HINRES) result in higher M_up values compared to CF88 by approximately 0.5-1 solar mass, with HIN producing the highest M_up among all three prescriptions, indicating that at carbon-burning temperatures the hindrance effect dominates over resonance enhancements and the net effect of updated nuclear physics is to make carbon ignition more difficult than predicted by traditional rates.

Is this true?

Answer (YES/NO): NO